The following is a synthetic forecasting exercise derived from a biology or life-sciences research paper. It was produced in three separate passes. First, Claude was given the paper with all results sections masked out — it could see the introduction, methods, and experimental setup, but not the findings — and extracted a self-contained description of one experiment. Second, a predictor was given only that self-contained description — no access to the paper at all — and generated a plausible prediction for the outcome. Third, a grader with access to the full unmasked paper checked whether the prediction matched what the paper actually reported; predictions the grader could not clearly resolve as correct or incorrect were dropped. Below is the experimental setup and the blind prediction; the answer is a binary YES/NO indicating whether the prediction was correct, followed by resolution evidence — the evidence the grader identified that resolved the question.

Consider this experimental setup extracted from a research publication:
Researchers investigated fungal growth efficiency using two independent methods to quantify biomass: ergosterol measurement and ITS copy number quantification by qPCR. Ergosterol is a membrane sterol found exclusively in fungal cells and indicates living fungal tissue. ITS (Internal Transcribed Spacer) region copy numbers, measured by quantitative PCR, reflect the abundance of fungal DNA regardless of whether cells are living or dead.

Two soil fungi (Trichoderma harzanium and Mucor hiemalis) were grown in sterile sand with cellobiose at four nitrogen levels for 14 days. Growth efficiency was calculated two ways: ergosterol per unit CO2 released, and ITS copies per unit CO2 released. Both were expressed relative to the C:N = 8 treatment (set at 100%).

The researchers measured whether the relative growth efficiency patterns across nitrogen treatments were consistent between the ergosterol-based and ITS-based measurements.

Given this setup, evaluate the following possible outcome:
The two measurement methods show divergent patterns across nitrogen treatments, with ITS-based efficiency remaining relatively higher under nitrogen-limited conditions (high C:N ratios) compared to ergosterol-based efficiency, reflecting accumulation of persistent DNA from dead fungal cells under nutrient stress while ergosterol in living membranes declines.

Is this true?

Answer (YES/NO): NO